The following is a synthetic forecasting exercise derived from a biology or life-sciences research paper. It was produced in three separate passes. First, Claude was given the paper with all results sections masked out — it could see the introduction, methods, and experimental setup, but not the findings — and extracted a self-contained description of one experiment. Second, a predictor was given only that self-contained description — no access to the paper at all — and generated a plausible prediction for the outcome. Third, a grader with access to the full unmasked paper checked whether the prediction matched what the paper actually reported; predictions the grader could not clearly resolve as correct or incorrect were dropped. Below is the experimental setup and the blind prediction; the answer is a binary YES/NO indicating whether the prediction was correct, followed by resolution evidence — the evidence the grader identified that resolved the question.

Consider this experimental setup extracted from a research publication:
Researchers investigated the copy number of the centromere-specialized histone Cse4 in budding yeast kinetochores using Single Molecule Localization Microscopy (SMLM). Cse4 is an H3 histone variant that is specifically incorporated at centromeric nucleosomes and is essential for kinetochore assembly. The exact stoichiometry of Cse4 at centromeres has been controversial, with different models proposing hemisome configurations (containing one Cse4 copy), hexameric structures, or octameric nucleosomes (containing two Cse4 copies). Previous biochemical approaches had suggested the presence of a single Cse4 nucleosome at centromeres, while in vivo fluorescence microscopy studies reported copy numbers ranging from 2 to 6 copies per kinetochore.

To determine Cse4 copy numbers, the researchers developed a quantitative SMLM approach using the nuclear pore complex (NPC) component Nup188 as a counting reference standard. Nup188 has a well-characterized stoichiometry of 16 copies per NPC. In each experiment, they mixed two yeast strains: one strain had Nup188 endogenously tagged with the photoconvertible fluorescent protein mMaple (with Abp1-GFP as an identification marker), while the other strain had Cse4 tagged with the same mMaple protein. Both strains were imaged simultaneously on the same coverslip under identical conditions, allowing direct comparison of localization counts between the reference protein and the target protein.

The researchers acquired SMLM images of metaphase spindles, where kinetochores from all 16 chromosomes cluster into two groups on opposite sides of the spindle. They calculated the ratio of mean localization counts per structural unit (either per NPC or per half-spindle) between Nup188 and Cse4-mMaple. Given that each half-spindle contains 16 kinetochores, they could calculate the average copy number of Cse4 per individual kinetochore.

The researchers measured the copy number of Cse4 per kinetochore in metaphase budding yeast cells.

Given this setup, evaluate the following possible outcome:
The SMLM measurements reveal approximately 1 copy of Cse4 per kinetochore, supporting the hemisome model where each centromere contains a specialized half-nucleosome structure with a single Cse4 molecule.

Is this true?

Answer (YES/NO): NO